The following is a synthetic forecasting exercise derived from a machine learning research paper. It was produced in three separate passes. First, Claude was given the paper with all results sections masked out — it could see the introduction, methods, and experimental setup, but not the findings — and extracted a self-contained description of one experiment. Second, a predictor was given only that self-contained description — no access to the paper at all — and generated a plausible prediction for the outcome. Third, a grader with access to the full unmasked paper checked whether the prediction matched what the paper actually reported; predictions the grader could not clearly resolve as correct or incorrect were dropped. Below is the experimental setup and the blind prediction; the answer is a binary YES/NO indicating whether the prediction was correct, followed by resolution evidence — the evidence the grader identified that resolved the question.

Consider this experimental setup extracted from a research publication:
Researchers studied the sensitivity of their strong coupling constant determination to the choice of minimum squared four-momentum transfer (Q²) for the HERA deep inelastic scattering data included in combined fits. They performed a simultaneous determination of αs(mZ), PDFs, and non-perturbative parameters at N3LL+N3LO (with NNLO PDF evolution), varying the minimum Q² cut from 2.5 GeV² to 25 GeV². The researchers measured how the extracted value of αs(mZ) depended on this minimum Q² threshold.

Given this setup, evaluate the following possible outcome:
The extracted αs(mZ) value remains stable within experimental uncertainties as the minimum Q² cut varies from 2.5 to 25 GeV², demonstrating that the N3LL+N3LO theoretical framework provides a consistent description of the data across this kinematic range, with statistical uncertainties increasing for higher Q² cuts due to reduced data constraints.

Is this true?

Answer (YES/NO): NO